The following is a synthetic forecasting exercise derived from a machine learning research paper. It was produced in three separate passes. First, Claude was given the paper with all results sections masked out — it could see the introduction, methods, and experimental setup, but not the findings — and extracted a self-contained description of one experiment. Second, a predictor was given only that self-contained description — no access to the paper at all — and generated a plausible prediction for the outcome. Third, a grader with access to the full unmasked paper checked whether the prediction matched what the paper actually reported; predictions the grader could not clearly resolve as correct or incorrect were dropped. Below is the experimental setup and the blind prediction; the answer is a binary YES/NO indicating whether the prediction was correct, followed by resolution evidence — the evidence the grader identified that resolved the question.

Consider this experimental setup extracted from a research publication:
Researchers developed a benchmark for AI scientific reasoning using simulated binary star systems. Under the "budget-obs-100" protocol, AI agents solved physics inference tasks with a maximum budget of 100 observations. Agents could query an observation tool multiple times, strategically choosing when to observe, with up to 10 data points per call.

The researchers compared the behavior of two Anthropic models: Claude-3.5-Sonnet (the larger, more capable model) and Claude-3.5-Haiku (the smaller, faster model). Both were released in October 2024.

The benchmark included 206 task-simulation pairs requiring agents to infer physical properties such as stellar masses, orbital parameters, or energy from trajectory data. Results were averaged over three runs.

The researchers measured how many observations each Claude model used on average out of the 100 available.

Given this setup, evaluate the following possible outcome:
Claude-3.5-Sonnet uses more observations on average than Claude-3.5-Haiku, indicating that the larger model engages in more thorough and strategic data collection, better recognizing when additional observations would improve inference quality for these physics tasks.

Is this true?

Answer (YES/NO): YES